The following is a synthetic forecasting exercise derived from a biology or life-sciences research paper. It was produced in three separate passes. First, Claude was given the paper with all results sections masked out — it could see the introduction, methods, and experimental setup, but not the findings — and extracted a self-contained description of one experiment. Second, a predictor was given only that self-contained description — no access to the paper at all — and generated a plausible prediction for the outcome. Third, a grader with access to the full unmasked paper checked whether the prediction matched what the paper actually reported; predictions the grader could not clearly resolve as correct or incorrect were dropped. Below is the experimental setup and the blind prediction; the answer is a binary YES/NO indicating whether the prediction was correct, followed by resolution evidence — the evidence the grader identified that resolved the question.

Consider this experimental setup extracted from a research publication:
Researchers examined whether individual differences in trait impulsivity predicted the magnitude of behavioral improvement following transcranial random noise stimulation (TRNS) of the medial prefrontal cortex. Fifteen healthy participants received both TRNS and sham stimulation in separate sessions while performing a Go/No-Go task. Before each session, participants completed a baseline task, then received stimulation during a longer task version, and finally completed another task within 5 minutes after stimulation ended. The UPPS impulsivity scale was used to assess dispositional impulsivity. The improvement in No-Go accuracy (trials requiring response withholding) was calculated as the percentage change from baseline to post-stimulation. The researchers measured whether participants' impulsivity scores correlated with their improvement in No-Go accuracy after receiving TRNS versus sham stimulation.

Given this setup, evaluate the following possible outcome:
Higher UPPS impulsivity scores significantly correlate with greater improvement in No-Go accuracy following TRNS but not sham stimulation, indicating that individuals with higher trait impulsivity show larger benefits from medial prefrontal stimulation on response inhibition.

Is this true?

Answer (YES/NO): YES